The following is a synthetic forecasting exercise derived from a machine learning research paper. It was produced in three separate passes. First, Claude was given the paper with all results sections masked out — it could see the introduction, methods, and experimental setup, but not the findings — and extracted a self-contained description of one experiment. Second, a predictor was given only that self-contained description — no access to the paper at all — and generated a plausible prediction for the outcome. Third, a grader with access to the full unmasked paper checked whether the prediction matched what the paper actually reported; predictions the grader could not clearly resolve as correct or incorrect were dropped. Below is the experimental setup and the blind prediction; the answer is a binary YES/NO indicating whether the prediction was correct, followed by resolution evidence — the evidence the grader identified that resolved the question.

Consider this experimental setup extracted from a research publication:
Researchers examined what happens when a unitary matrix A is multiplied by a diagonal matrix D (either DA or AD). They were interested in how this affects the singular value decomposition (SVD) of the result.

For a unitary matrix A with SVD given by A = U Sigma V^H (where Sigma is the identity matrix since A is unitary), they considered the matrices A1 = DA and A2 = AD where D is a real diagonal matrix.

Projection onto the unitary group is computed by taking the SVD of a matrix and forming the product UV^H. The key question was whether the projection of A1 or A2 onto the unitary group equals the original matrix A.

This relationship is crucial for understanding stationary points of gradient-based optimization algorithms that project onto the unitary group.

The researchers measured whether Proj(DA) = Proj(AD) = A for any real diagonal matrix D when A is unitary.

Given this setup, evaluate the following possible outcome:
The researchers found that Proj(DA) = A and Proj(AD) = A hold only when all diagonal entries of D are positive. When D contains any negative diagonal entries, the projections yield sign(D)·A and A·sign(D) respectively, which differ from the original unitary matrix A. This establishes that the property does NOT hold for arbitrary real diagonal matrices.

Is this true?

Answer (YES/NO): NO